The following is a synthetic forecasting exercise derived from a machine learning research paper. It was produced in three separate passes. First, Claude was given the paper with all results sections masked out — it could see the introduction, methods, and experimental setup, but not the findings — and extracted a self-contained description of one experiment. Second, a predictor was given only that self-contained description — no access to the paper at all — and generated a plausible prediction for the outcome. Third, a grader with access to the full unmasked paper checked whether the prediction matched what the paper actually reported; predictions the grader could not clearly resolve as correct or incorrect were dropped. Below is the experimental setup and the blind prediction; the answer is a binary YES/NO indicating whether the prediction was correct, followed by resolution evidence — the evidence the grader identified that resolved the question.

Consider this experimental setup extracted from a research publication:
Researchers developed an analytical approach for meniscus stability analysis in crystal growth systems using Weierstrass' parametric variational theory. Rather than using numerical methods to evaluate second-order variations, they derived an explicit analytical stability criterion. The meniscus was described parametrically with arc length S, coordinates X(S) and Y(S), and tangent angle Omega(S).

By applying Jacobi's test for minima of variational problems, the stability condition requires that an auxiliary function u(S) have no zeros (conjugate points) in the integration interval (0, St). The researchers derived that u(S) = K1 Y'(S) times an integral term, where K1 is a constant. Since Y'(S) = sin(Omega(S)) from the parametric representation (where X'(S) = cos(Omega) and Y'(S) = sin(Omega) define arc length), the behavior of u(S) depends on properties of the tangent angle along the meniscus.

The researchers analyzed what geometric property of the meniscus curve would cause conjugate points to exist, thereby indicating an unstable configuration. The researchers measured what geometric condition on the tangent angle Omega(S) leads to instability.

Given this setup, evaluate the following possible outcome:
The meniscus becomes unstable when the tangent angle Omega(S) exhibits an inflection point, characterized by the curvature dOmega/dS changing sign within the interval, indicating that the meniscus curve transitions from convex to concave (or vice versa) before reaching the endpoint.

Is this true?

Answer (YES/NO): NO